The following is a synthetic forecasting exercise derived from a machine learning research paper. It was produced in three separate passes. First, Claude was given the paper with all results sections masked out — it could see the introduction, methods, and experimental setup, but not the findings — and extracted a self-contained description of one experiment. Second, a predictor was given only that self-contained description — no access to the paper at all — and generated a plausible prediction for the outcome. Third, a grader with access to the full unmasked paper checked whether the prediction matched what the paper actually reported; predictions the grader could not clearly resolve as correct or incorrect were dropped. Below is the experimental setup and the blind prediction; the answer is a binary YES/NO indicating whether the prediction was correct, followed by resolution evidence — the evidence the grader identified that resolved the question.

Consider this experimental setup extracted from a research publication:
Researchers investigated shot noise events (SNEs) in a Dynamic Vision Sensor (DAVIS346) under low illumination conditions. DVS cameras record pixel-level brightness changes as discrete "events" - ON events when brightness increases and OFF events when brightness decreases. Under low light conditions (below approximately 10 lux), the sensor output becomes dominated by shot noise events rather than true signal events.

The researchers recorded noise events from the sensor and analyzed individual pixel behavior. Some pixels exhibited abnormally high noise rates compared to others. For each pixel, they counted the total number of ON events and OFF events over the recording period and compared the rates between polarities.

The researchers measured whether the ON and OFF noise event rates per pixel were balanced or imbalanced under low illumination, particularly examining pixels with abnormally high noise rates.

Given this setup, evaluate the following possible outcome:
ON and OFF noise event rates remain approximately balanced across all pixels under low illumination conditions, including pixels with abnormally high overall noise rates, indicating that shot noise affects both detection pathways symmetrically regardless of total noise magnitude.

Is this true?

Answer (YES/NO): YES